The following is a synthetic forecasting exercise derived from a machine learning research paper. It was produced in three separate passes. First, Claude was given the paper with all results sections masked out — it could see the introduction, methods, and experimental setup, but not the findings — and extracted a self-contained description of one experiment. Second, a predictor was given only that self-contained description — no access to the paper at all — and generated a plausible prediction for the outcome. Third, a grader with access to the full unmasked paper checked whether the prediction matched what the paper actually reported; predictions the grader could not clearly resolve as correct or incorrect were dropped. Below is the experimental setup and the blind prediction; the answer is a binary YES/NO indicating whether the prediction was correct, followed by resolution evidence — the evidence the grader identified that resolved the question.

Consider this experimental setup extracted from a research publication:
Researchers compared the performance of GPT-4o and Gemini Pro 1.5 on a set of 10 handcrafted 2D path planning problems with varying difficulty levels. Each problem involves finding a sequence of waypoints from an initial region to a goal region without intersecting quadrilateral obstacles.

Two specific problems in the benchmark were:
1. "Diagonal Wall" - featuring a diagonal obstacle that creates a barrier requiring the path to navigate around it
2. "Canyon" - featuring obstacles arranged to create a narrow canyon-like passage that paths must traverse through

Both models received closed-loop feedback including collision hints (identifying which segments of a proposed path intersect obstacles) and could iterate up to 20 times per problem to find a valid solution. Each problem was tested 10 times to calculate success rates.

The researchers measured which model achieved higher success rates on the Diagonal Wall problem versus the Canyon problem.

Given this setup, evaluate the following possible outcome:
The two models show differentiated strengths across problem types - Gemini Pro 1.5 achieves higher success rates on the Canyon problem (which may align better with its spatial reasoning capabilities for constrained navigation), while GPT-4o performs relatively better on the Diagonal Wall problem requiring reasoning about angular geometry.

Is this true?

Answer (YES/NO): NO